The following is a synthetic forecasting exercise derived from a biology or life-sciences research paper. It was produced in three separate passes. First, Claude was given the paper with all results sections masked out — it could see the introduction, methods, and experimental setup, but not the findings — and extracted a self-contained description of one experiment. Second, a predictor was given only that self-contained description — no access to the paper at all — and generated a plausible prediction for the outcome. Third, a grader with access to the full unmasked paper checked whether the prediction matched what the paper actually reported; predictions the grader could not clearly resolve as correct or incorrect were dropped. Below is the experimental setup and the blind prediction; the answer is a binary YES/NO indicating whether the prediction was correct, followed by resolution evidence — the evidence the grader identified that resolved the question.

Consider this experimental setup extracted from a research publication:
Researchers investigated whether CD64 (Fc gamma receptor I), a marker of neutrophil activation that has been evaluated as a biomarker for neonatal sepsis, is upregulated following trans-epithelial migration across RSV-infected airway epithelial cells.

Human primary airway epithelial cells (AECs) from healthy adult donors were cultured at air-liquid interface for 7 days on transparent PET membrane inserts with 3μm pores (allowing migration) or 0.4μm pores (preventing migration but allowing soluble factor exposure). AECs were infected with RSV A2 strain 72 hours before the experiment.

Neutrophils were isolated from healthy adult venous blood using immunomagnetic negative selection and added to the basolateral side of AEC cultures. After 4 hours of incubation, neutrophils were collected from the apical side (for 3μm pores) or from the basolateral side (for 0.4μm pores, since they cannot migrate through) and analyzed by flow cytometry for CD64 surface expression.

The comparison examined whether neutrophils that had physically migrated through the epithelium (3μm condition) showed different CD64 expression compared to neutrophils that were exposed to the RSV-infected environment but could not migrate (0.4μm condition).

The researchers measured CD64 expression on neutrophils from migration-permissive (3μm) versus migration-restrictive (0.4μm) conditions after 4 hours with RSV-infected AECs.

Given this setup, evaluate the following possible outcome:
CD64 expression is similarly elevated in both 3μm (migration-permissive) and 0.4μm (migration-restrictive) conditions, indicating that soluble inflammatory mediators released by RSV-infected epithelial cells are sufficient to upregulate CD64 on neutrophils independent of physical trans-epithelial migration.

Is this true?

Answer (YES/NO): NO